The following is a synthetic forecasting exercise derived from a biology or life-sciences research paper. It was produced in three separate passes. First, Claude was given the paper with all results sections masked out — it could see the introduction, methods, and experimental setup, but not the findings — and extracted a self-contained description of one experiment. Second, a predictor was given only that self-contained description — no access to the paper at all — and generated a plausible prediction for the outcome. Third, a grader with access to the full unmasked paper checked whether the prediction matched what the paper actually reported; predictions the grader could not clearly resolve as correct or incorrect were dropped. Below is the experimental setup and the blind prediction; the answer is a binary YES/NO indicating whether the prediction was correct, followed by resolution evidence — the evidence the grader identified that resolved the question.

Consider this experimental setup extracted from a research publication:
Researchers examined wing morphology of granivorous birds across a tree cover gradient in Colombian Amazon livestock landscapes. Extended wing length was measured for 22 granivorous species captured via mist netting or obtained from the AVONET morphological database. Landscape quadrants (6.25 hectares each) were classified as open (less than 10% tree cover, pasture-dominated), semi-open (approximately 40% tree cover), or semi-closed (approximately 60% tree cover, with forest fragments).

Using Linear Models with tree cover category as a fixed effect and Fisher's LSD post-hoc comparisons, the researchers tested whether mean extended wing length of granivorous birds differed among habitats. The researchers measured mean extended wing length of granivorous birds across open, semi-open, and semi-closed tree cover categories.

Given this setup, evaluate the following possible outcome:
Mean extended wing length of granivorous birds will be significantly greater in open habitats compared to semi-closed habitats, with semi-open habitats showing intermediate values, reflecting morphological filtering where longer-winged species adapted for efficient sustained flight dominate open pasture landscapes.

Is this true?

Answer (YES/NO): NO